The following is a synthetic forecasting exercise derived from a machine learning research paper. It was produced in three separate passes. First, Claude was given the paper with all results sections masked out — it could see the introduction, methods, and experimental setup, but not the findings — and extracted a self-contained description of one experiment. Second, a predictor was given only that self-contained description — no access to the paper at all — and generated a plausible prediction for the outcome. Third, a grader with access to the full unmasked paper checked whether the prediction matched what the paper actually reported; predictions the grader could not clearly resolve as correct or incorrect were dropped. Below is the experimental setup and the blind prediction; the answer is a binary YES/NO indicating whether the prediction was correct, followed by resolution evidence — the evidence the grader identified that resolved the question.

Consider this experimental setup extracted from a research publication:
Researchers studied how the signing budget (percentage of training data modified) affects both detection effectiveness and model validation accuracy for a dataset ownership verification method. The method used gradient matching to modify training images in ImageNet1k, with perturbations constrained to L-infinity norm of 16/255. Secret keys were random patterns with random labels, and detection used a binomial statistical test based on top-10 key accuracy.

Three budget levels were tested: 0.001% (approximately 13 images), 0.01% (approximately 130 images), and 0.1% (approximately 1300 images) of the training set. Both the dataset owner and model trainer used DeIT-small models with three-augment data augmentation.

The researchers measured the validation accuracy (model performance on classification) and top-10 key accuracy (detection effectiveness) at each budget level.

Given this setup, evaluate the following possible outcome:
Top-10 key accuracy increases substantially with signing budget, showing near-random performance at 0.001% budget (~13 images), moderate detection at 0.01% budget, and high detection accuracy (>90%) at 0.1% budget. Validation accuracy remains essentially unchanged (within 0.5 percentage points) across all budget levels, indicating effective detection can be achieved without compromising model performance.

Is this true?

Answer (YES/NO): NO